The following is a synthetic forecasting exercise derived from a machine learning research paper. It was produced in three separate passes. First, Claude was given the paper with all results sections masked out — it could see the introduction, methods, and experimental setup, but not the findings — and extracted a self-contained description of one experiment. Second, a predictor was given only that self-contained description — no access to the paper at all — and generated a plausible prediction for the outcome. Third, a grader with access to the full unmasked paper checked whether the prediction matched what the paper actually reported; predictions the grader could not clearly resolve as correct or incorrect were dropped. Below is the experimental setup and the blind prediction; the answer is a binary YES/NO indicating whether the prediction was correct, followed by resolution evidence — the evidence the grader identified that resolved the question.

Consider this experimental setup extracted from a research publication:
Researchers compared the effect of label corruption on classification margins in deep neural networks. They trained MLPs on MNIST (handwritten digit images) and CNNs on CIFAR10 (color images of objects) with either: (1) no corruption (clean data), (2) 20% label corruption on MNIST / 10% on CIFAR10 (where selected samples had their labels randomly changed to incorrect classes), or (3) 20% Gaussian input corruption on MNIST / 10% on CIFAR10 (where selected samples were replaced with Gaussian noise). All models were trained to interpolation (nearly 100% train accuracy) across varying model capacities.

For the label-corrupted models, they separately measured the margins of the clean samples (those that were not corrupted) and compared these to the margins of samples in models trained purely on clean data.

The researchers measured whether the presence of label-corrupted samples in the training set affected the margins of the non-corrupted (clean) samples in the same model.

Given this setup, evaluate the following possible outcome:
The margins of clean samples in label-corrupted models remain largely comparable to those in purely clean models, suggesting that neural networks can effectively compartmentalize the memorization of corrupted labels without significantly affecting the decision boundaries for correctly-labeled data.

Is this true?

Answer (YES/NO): NO